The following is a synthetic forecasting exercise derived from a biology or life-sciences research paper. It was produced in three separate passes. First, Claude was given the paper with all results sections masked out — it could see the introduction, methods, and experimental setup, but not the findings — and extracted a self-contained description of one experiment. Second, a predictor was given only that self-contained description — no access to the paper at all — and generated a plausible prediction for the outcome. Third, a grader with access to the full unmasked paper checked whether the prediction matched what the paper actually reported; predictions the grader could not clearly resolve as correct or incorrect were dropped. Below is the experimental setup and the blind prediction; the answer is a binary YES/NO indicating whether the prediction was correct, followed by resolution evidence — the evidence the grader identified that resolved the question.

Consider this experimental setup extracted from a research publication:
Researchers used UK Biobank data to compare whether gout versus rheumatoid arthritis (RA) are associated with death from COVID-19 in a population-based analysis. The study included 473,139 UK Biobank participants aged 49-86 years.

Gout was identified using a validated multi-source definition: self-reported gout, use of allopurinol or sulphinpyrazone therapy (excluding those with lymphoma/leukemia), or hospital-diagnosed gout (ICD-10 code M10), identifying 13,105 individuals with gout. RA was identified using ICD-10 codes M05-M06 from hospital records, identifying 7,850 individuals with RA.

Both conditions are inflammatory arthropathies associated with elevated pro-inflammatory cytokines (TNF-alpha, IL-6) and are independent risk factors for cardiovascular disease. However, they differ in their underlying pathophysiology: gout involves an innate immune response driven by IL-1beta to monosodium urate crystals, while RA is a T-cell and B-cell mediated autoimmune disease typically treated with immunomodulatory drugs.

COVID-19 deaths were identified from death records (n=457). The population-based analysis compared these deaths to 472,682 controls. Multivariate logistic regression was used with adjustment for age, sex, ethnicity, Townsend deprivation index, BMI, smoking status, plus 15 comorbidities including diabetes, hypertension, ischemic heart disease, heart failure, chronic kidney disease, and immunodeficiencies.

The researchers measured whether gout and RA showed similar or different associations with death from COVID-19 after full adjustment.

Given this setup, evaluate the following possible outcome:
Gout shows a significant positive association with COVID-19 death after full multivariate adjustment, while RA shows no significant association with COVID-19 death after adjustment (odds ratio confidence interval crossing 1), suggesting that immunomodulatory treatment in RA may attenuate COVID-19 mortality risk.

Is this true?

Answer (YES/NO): NO